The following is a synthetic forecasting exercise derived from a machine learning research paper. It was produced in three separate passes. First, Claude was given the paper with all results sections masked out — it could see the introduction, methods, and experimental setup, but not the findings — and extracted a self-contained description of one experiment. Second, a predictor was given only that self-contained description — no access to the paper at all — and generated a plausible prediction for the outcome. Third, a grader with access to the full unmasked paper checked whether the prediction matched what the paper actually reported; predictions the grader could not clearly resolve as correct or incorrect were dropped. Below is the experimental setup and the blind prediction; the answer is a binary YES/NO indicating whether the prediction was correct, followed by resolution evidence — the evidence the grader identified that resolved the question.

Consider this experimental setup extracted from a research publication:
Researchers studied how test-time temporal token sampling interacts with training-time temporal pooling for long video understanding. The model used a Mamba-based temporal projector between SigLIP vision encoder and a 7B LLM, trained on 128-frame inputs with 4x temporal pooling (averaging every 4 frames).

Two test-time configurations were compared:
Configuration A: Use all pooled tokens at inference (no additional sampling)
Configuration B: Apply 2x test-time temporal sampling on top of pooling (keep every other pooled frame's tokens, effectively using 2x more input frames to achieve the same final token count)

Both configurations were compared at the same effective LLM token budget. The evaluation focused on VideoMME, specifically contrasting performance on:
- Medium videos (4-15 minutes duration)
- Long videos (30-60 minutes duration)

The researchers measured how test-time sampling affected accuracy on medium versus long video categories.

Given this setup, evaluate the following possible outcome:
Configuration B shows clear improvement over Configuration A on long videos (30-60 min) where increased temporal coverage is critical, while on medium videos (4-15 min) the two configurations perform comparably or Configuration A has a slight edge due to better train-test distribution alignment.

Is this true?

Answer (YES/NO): NO